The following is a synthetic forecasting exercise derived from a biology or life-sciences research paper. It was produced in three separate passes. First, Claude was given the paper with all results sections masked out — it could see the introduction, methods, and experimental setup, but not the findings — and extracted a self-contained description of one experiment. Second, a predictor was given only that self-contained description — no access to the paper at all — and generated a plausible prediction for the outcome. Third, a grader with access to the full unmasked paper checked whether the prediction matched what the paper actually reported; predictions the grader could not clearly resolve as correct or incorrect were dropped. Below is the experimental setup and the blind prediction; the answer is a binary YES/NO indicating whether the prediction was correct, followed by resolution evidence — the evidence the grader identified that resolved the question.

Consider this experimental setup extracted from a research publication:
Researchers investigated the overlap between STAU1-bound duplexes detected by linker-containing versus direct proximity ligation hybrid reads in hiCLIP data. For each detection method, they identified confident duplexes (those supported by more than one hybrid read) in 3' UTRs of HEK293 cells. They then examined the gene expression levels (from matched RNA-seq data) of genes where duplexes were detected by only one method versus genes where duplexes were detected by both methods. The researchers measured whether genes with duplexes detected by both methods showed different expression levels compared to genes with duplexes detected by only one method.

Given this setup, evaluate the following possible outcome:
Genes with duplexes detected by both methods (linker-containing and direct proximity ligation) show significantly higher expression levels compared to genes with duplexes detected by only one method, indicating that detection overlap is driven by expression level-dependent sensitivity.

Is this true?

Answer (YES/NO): YES